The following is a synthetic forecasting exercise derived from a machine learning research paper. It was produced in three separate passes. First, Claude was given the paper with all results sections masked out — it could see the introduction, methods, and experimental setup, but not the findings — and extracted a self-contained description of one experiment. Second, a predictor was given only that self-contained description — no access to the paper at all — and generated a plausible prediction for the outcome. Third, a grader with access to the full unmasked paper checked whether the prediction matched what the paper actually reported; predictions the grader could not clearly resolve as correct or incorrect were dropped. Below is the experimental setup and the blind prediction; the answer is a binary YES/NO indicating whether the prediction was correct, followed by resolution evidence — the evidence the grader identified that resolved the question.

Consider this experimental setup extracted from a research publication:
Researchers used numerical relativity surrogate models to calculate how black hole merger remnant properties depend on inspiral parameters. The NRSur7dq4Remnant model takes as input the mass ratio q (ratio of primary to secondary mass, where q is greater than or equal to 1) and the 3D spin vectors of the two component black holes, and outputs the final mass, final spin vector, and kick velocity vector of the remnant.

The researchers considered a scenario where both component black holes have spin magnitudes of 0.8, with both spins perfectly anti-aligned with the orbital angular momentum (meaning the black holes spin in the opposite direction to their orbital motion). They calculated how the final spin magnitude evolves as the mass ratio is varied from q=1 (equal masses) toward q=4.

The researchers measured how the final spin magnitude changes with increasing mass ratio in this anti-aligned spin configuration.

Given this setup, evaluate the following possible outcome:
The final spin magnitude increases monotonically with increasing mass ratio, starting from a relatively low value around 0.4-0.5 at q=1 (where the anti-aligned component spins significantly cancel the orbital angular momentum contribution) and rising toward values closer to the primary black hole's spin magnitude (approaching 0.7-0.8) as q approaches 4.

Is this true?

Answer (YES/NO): NO